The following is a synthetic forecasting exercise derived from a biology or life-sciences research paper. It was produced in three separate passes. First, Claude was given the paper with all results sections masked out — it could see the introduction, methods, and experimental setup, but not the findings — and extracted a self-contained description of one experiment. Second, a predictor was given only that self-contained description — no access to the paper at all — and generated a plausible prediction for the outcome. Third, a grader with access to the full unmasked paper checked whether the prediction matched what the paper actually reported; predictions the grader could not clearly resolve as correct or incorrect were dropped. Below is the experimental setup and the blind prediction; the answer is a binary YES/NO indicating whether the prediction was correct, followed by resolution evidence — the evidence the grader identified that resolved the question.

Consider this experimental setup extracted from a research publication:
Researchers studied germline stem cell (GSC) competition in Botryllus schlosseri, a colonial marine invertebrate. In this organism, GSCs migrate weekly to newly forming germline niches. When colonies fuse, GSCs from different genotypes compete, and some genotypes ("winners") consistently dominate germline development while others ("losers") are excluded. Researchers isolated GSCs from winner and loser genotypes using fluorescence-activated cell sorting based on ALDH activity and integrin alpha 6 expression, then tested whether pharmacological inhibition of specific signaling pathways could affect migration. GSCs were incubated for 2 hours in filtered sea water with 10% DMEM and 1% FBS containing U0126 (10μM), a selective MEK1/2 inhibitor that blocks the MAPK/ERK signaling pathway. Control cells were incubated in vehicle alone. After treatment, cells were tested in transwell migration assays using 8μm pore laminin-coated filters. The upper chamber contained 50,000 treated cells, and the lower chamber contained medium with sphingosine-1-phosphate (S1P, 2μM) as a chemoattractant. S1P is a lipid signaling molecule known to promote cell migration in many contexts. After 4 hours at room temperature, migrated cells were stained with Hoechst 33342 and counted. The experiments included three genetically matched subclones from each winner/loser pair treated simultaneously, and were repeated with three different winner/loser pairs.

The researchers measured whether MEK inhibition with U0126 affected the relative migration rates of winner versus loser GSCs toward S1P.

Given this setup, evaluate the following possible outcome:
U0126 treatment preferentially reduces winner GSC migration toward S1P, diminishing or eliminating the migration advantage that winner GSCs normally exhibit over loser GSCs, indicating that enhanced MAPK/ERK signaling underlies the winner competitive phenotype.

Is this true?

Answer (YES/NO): YES